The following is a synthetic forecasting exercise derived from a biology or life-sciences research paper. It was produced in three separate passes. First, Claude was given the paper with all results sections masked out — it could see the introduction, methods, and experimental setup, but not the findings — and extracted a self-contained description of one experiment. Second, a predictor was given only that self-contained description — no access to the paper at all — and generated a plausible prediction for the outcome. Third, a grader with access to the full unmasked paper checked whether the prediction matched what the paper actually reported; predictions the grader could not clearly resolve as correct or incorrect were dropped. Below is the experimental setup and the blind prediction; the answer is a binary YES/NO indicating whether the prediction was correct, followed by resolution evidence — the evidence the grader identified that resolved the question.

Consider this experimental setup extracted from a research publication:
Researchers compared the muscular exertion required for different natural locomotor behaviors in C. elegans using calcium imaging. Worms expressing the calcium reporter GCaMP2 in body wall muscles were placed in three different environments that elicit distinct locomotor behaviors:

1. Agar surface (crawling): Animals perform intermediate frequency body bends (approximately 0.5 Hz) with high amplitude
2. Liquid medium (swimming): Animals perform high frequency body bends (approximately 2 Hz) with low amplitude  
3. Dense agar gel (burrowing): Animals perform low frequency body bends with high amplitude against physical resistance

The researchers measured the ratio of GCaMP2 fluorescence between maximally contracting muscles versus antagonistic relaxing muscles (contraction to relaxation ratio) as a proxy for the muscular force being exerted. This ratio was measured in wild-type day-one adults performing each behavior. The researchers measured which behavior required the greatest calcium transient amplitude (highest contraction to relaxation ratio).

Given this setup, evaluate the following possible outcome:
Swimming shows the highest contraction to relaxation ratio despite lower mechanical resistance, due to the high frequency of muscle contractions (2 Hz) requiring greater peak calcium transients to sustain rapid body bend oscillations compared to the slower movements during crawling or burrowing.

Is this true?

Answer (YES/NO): NO